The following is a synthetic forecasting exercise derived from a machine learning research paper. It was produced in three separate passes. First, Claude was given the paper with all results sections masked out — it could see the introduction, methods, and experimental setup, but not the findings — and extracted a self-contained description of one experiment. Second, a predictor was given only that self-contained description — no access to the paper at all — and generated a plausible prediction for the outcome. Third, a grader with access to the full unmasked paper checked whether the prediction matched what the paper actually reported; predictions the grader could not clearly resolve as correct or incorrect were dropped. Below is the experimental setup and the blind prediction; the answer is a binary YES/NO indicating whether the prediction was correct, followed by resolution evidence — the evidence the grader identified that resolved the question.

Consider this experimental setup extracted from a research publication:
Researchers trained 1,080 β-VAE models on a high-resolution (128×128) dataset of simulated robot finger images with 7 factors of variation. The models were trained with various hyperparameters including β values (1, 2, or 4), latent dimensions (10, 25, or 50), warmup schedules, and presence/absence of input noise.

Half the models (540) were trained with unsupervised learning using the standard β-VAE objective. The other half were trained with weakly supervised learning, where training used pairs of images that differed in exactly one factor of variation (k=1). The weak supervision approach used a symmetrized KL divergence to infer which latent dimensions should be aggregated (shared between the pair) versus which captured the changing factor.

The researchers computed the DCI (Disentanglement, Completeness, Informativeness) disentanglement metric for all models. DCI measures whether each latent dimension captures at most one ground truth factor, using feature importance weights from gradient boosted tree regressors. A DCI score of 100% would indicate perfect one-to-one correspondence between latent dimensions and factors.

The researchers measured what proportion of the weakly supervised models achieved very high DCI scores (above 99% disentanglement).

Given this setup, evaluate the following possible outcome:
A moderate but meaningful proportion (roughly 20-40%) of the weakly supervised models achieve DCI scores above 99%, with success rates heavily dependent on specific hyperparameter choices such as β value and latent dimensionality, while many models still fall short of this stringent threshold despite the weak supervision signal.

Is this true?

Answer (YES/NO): YES